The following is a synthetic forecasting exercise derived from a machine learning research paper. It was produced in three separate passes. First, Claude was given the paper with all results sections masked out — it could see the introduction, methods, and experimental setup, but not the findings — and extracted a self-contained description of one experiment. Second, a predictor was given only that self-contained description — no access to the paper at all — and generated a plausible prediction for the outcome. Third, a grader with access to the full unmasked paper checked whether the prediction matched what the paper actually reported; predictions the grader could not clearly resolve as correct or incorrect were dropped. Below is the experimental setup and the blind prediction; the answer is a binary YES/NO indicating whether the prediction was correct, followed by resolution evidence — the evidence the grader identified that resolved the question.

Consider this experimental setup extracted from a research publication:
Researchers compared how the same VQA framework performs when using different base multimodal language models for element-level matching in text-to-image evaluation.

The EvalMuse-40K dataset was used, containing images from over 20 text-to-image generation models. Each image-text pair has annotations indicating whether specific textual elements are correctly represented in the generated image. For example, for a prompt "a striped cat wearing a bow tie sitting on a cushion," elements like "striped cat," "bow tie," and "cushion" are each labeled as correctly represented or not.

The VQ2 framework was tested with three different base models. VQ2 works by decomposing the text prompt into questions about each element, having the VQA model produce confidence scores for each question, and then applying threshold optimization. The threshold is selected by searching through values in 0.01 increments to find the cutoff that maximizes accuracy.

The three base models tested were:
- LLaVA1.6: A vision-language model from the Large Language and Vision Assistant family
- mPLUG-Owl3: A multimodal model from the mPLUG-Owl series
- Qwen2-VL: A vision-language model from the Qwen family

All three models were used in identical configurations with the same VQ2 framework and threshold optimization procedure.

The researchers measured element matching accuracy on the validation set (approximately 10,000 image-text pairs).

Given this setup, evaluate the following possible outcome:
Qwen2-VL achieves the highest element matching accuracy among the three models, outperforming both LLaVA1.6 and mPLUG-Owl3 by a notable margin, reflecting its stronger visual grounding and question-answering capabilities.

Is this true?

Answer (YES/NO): NO